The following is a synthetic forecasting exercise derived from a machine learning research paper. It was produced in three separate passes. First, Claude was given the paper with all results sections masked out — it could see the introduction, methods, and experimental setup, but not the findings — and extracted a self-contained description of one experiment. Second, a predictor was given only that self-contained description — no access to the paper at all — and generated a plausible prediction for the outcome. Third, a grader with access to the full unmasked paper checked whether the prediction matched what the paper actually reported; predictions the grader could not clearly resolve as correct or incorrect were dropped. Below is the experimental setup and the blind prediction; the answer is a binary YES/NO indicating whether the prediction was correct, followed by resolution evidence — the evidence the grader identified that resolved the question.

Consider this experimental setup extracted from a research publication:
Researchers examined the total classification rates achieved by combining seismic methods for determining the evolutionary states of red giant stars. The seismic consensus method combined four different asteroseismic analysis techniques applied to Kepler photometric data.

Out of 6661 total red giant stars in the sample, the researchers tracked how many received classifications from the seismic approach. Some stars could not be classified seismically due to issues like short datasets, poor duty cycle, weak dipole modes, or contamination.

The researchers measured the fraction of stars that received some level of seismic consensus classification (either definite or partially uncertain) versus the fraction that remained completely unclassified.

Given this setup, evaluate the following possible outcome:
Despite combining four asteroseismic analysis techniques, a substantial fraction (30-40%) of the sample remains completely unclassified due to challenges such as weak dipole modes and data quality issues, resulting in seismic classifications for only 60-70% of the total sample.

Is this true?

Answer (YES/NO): NO